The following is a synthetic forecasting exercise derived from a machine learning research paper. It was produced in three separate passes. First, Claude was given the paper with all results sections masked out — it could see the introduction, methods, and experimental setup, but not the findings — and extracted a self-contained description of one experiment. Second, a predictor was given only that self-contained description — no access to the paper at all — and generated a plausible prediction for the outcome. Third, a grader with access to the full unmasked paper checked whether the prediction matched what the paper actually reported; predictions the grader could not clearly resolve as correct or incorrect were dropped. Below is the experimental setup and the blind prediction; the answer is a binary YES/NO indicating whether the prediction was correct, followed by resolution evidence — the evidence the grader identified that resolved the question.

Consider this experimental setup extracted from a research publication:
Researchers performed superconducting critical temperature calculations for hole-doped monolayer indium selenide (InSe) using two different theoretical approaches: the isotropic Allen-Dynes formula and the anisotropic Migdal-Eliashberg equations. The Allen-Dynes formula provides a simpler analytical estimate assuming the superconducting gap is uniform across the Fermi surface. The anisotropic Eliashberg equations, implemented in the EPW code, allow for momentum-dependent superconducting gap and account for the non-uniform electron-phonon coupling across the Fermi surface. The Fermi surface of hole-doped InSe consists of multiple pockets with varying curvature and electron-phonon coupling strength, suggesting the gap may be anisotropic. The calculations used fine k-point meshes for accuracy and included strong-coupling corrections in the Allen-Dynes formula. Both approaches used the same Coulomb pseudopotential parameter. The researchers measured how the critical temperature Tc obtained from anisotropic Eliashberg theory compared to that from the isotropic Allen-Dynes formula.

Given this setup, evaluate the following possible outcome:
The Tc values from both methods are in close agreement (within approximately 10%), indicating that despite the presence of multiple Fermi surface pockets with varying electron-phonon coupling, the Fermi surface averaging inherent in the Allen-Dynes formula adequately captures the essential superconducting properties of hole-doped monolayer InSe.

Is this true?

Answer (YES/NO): NO